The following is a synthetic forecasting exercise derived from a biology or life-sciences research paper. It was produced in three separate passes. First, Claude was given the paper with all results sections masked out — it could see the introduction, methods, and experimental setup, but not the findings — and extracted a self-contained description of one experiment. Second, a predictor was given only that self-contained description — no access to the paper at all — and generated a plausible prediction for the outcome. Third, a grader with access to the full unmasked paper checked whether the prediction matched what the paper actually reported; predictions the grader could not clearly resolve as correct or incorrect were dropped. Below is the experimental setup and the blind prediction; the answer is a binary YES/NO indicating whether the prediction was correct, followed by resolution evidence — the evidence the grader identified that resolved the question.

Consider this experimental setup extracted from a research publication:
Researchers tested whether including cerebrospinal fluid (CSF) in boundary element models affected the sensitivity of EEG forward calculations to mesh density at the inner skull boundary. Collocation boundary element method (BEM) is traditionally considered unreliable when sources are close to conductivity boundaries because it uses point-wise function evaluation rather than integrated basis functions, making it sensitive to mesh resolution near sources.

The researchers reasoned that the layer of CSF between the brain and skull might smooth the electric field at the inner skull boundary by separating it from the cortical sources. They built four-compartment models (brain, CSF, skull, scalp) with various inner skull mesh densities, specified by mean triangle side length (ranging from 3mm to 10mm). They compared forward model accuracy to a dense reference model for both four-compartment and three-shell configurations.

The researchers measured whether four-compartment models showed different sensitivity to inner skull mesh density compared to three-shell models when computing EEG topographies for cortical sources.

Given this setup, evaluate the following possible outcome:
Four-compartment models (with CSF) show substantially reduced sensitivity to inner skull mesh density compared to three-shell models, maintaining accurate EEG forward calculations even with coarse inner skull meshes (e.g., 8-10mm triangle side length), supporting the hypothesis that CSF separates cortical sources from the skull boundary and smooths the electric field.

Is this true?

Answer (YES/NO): NO